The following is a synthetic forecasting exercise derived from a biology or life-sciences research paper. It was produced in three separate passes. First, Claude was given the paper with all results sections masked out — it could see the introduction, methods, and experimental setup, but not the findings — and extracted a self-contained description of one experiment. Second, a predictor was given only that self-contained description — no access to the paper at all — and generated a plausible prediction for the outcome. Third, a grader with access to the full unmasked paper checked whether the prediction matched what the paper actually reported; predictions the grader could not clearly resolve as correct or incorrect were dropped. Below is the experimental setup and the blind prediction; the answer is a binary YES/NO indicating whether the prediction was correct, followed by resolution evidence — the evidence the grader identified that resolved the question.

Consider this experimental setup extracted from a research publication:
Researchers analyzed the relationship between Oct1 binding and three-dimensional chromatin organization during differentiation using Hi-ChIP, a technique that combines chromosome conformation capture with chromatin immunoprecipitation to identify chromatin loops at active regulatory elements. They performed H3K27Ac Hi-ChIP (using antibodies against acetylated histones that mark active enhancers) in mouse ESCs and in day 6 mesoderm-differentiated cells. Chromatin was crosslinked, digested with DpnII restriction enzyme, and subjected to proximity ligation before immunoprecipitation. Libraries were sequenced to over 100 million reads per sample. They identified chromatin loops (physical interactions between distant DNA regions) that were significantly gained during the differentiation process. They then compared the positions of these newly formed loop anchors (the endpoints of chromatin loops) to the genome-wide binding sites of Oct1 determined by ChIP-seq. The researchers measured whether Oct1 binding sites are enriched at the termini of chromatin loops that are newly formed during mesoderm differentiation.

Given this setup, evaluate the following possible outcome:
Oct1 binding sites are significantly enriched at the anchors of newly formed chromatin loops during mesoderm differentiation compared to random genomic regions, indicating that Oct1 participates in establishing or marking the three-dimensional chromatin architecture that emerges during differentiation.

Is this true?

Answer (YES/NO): YES